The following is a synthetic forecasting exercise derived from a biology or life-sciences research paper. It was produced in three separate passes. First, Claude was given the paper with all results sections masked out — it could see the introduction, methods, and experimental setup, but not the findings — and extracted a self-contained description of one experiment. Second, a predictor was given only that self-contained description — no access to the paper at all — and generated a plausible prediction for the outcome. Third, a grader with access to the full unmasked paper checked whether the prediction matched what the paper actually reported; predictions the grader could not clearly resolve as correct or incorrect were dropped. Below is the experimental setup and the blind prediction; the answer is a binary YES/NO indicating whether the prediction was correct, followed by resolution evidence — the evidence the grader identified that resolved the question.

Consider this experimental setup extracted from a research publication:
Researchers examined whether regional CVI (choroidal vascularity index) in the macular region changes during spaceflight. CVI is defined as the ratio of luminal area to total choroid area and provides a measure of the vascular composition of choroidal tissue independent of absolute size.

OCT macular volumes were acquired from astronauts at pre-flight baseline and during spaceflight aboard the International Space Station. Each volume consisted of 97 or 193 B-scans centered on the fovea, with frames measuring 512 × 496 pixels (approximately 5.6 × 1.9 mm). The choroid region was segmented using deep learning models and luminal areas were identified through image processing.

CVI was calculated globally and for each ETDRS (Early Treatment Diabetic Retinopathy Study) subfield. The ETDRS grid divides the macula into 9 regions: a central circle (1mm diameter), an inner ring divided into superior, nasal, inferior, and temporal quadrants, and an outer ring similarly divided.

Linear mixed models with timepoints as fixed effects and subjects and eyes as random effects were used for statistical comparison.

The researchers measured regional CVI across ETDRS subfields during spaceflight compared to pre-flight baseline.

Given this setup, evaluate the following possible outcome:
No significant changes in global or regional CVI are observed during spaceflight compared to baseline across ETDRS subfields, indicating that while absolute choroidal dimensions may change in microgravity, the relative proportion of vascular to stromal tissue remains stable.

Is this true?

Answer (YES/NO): NO